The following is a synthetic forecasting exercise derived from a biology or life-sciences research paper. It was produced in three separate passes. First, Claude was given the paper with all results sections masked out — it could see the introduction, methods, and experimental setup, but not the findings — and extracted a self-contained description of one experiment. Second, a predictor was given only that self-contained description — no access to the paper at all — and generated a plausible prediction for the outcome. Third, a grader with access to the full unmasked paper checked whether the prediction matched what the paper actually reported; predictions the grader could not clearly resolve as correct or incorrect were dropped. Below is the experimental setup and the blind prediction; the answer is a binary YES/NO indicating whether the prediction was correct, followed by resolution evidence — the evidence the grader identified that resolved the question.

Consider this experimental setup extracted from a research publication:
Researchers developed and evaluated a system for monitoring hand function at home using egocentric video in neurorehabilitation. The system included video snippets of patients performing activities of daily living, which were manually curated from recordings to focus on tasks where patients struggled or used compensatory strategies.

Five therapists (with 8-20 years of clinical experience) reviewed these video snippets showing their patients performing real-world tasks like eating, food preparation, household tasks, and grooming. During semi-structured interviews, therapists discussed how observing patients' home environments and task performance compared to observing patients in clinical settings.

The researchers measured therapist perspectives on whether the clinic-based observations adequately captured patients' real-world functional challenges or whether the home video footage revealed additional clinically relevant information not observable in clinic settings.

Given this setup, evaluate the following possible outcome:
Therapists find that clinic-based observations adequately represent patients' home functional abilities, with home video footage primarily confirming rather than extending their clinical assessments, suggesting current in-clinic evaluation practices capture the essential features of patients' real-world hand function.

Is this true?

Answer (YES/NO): NO